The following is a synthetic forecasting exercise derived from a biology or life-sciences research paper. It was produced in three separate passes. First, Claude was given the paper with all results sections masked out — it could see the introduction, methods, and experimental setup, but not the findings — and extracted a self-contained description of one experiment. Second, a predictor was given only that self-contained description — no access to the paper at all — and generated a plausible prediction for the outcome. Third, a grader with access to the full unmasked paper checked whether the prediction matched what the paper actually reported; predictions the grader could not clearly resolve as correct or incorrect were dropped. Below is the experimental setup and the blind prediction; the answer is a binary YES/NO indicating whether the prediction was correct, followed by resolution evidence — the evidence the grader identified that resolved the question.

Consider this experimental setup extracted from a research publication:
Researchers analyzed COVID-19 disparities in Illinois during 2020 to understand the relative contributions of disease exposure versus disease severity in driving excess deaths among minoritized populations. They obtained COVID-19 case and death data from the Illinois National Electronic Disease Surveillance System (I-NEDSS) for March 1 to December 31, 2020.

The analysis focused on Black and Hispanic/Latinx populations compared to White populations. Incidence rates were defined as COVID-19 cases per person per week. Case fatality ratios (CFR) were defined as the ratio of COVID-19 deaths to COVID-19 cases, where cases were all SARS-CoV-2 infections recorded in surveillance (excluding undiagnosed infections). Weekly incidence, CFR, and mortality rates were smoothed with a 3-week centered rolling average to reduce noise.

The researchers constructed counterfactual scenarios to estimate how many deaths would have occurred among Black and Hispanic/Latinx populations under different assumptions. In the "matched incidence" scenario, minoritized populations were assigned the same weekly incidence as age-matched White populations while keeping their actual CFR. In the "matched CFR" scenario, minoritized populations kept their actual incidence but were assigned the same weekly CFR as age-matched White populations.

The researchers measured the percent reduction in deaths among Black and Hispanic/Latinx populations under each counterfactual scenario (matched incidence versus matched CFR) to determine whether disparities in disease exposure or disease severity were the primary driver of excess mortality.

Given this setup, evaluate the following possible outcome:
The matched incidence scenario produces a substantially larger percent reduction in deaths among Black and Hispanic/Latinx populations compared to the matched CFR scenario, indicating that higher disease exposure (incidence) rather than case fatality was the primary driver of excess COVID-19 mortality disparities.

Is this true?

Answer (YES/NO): YES